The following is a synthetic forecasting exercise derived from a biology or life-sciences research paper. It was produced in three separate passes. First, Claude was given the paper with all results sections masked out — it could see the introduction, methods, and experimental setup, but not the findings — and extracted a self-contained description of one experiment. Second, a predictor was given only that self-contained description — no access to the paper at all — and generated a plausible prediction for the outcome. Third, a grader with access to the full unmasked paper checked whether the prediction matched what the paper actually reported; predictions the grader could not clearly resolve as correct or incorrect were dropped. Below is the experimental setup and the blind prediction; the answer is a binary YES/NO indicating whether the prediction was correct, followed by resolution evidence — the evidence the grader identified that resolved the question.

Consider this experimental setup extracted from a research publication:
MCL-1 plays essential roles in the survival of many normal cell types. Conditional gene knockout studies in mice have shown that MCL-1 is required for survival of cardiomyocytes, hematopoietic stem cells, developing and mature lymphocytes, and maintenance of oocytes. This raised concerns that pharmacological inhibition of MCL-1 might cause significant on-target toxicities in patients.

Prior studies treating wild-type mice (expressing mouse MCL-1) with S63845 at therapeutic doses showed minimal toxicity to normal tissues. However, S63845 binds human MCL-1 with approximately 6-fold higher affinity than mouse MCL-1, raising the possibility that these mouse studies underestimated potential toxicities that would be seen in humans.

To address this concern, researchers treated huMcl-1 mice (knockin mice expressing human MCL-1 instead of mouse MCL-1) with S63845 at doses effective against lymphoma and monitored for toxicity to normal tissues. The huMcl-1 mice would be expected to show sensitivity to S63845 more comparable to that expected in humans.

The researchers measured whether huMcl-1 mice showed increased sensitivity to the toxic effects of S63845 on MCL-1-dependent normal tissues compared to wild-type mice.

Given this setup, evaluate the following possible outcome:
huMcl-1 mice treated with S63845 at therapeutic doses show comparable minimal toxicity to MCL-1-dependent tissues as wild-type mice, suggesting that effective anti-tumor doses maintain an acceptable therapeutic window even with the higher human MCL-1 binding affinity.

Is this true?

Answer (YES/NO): NO